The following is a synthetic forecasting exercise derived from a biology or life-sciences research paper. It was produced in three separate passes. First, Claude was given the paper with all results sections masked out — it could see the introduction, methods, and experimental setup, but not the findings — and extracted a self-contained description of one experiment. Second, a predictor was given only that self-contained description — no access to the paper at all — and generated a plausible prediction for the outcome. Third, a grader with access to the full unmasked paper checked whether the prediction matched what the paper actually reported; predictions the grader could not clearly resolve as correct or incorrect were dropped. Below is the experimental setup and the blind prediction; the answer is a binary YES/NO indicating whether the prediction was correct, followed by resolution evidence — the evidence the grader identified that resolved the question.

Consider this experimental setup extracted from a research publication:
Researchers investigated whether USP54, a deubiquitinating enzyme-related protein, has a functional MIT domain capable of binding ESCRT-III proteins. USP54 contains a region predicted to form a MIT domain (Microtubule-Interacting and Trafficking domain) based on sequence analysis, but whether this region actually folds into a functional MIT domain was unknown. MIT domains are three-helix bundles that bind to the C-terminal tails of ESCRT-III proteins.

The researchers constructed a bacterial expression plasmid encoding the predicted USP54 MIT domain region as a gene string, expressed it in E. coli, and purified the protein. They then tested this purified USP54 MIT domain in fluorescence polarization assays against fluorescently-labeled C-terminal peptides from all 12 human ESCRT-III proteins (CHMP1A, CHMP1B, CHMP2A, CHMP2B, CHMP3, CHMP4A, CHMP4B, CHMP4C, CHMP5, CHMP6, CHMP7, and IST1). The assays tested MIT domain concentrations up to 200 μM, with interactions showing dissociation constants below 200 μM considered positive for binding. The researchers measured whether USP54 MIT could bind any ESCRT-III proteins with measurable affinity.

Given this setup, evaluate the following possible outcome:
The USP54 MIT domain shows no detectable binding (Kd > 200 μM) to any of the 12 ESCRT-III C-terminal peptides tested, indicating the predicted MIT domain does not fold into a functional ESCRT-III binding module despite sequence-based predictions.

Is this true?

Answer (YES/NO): NO